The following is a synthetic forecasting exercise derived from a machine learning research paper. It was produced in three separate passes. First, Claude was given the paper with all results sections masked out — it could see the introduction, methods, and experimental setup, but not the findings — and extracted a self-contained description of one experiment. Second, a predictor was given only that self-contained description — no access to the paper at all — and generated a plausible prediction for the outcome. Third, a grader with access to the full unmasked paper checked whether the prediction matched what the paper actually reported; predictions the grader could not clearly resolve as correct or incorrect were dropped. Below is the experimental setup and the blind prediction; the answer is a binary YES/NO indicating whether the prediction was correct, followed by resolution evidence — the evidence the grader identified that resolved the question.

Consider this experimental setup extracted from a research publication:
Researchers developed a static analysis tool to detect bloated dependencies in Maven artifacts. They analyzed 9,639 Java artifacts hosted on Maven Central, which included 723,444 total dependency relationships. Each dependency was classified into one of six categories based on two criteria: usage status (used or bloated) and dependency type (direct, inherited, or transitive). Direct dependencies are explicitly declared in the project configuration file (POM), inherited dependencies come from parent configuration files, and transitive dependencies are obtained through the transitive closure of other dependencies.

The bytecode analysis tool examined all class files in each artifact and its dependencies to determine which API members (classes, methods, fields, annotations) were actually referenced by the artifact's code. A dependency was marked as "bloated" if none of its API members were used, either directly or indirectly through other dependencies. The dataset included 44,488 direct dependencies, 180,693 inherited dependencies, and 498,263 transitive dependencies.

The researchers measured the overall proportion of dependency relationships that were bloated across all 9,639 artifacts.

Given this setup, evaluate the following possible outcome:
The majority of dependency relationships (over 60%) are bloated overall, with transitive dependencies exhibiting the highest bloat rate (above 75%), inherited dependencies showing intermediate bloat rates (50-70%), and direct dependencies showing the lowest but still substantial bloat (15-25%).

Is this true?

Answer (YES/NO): NO